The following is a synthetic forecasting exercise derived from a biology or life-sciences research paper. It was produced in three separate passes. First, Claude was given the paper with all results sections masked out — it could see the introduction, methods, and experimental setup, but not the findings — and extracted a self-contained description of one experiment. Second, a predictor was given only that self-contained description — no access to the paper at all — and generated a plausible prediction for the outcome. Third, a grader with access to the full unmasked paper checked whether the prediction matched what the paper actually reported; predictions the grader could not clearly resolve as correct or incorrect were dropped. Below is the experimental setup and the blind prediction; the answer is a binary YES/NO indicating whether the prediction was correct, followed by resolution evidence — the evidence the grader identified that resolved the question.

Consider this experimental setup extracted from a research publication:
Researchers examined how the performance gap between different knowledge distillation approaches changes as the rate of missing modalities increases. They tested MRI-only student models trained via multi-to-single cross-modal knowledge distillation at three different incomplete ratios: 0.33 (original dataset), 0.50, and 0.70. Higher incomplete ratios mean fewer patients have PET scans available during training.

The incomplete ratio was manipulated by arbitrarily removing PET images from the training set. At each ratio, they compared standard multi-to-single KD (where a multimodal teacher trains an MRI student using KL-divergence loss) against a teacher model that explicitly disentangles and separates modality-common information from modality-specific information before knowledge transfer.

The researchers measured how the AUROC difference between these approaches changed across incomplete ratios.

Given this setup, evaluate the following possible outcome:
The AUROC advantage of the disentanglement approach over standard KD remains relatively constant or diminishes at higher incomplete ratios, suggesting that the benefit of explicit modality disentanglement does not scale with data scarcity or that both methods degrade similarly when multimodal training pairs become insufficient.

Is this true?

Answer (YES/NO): NO